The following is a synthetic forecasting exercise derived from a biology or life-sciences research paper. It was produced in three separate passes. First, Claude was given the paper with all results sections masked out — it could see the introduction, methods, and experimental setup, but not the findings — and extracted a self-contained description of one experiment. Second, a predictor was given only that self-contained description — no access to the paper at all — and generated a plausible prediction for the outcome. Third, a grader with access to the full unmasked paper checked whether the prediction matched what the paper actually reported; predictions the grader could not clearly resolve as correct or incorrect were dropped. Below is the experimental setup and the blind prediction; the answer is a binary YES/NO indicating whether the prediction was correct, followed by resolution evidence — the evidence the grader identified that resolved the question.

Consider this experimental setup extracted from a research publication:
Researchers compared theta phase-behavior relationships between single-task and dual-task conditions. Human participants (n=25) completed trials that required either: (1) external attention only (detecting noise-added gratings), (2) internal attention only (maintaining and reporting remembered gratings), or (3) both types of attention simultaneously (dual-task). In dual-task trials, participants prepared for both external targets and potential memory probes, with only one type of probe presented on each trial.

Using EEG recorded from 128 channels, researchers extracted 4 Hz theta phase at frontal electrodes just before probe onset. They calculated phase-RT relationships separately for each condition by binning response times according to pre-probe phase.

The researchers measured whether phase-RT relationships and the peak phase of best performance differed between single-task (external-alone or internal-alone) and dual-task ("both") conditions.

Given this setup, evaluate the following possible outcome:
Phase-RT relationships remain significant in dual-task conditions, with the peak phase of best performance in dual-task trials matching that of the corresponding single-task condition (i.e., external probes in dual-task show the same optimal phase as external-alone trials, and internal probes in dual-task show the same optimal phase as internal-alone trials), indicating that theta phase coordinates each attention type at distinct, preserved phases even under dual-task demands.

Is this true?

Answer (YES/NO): NO